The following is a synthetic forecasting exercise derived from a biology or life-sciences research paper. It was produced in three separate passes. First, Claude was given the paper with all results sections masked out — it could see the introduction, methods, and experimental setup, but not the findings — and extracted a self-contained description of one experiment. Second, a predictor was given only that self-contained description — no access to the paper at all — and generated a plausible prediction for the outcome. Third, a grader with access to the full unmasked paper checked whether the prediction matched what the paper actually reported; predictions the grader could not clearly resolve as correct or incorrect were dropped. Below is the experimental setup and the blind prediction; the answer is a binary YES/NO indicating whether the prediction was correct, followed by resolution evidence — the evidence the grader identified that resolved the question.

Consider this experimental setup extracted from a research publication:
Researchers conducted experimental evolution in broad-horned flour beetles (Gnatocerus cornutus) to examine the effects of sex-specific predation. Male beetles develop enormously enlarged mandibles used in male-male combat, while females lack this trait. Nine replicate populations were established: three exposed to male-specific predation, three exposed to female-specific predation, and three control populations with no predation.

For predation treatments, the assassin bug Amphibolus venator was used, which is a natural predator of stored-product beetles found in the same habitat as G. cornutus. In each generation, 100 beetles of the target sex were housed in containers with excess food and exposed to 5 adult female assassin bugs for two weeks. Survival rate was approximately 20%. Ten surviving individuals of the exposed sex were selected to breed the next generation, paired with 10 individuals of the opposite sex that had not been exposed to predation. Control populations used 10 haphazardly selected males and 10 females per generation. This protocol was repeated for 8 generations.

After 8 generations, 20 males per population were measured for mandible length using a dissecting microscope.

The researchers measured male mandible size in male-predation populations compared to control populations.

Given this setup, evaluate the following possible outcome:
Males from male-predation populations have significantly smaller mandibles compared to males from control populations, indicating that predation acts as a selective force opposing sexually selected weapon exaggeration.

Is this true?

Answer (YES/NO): YES